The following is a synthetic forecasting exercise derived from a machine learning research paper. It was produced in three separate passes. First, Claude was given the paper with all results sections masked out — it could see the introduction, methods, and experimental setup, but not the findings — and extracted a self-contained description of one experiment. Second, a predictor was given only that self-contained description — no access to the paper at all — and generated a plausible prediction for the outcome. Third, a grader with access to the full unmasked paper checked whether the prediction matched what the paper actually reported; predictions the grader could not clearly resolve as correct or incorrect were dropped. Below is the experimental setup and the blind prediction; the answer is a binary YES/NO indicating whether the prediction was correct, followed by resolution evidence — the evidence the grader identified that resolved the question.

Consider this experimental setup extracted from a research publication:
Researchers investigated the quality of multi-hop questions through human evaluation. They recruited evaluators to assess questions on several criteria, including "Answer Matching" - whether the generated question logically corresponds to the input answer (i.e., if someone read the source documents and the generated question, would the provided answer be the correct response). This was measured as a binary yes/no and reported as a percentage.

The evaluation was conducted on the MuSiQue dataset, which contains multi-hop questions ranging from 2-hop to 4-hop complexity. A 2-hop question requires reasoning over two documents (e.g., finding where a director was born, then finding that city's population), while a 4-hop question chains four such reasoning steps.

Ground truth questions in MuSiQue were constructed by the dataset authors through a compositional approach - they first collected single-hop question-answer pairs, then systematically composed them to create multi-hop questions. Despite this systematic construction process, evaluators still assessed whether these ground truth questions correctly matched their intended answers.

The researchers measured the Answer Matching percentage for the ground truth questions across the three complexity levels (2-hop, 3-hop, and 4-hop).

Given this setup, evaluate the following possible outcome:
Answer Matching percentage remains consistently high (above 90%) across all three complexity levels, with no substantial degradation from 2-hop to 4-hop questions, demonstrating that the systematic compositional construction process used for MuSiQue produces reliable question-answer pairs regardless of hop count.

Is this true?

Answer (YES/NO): NO